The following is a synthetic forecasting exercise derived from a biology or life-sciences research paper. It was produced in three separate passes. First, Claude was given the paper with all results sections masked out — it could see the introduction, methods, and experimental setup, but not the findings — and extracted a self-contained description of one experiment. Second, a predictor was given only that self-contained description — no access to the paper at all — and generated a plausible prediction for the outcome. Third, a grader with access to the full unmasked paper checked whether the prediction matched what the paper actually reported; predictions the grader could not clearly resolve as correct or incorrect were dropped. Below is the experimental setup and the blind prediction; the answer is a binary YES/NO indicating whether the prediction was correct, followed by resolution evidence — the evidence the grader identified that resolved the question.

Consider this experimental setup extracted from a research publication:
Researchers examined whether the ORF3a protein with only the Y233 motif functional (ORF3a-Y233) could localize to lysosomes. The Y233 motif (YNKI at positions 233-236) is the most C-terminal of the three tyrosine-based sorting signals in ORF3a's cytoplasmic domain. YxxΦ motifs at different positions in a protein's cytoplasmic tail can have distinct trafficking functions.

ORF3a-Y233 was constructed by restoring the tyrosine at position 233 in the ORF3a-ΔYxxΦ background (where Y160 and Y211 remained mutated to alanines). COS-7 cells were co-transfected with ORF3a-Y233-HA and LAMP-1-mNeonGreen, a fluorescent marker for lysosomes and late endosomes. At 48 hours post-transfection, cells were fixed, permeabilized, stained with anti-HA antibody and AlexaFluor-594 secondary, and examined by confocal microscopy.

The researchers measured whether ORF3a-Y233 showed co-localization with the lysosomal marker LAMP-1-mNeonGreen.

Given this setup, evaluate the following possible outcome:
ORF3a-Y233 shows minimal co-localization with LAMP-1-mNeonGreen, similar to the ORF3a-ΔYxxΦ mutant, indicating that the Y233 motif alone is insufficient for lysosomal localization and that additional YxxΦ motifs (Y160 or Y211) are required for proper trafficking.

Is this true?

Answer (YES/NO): YES